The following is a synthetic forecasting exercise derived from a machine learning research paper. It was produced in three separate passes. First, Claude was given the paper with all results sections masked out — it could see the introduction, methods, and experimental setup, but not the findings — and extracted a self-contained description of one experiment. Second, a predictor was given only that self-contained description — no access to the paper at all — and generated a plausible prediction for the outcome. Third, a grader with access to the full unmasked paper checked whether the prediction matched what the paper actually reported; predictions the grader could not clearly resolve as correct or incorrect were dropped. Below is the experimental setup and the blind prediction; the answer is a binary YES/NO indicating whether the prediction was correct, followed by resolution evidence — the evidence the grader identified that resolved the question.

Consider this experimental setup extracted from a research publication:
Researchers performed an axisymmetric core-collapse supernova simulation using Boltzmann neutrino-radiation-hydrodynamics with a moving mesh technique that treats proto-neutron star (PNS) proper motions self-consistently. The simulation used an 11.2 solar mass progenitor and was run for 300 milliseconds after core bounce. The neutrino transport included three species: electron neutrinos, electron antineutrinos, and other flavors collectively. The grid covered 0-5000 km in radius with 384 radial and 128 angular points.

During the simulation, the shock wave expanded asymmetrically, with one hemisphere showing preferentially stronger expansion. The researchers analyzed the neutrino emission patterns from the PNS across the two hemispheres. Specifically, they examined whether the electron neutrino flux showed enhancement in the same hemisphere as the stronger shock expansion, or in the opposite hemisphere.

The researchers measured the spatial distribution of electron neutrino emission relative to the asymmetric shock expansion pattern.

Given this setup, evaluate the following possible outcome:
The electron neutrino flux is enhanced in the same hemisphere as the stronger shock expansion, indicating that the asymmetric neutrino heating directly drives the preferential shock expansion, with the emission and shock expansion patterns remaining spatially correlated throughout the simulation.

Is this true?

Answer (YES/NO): NO